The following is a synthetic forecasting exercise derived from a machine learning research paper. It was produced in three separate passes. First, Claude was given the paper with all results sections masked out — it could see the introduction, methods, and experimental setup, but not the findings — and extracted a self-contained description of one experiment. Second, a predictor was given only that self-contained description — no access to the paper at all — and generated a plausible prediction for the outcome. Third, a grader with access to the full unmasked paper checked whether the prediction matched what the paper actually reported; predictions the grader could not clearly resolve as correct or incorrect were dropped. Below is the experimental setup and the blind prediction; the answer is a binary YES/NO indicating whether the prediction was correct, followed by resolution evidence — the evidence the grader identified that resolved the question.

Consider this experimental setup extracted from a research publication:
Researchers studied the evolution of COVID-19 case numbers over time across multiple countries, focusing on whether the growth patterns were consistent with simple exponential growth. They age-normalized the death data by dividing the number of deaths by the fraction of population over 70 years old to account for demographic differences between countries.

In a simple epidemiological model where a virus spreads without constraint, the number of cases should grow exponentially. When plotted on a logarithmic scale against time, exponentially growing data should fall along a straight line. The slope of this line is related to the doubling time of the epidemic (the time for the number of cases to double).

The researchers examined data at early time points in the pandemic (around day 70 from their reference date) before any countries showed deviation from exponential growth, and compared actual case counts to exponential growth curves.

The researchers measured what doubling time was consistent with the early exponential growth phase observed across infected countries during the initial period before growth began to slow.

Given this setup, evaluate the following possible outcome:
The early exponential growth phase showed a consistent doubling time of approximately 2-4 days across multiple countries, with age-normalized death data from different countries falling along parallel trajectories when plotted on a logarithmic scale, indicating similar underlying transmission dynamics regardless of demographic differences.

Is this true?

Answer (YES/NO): YES